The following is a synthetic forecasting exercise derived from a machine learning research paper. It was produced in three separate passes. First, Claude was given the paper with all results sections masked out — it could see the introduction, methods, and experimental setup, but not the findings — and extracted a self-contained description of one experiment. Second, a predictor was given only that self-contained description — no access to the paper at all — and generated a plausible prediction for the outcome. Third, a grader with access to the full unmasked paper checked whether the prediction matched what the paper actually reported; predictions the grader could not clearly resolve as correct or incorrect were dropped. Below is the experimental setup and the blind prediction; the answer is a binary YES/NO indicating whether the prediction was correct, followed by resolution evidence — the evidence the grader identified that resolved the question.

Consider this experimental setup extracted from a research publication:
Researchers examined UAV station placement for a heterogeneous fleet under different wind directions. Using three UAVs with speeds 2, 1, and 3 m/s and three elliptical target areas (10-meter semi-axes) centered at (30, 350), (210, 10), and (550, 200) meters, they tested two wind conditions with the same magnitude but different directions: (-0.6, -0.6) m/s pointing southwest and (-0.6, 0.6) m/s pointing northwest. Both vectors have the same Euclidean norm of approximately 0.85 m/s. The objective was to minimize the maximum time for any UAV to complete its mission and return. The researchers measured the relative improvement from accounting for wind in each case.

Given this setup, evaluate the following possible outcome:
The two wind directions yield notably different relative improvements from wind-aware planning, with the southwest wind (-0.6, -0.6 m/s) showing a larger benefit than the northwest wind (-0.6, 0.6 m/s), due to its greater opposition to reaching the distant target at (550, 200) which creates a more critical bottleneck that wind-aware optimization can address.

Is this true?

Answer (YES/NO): NO